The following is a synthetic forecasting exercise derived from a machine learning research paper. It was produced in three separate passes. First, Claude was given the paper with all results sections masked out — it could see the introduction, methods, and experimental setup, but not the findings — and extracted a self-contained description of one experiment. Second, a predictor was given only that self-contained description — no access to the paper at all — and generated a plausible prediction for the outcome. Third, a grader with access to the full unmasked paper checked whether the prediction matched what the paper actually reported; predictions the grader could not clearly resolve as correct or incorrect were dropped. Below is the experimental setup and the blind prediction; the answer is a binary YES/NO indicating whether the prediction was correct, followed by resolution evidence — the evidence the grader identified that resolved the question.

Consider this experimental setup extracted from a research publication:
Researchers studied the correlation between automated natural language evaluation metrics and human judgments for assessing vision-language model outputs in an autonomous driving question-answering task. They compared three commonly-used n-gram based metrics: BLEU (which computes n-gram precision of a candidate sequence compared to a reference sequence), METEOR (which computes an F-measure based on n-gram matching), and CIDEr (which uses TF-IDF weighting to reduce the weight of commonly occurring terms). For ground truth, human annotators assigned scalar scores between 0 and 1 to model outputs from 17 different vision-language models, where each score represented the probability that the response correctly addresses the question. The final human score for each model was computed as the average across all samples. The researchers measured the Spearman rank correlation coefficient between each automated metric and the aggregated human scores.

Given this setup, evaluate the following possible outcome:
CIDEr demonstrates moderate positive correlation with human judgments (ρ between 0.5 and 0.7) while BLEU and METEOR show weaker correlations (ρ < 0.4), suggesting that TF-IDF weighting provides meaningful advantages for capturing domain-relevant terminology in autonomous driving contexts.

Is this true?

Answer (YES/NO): NO